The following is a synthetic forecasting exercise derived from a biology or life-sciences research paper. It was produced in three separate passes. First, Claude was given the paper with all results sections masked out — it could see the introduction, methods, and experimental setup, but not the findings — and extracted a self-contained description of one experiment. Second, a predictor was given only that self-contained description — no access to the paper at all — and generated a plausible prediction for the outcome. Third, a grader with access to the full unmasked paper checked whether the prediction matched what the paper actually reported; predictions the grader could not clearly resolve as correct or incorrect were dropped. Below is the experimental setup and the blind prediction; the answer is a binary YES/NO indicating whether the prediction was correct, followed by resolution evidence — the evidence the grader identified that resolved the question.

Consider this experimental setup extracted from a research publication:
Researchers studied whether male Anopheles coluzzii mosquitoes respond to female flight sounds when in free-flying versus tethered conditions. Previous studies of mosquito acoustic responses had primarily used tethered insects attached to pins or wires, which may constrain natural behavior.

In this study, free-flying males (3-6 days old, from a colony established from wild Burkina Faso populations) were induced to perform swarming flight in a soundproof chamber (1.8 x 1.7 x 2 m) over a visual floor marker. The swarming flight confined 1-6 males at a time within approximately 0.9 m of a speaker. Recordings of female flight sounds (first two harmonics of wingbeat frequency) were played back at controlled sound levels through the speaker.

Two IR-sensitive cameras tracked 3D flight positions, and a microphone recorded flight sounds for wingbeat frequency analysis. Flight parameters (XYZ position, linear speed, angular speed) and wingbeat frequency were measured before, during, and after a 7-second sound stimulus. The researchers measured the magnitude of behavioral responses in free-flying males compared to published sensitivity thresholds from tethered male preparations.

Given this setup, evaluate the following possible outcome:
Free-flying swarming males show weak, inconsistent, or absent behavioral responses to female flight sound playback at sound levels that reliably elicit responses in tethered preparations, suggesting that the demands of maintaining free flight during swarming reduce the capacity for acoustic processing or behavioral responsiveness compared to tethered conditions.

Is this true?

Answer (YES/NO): NO